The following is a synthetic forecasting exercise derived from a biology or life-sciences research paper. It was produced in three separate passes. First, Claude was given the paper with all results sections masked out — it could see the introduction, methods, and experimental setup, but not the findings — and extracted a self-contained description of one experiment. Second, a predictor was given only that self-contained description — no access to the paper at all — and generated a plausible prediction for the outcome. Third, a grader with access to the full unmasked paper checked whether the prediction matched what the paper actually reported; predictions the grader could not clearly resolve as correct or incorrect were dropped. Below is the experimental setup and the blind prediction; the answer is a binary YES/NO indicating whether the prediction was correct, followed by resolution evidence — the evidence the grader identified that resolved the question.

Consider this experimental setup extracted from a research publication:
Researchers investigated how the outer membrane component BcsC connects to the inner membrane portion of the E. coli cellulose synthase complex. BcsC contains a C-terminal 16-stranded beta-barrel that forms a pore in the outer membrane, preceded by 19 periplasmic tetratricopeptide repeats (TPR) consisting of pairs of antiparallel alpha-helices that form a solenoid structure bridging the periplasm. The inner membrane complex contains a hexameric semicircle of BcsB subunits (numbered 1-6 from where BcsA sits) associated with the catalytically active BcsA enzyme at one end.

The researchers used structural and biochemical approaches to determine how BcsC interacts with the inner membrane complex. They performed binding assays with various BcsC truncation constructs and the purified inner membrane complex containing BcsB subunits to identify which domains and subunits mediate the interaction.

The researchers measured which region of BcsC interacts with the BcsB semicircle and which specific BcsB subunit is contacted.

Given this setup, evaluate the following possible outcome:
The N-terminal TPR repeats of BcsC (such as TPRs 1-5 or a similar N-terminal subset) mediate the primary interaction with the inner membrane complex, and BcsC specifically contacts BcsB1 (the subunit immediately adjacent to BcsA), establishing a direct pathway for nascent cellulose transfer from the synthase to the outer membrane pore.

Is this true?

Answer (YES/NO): NO